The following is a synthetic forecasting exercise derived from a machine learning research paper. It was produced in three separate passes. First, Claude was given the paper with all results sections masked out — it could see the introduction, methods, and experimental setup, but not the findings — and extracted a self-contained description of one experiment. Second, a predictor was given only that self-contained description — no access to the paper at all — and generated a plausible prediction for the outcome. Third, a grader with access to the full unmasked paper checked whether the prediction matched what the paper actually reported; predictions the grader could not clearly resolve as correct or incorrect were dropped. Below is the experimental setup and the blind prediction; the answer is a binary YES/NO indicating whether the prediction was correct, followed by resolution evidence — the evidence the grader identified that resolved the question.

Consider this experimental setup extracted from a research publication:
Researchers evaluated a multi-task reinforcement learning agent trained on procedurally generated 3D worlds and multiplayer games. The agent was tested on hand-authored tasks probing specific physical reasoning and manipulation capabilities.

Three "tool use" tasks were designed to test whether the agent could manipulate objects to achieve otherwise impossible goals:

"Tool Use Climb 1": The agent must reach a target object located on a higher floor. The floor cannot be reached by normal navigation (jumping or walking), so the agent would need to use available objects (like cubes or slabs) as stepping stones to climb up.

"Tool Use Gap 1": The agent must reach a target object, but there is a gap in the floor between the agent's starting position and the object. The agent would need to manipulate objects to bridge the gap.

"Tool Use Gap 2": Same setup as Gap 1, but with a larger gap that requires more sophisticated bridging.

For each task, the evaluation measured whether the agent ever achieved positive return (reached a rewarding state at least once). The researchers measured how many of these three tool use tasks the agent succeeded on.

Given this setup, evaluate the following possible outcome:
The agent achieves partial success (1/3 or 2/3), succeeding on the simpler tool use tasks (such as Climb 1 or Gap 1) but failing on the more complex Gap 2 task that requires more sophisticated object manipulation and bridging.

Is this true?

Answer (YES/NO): YES